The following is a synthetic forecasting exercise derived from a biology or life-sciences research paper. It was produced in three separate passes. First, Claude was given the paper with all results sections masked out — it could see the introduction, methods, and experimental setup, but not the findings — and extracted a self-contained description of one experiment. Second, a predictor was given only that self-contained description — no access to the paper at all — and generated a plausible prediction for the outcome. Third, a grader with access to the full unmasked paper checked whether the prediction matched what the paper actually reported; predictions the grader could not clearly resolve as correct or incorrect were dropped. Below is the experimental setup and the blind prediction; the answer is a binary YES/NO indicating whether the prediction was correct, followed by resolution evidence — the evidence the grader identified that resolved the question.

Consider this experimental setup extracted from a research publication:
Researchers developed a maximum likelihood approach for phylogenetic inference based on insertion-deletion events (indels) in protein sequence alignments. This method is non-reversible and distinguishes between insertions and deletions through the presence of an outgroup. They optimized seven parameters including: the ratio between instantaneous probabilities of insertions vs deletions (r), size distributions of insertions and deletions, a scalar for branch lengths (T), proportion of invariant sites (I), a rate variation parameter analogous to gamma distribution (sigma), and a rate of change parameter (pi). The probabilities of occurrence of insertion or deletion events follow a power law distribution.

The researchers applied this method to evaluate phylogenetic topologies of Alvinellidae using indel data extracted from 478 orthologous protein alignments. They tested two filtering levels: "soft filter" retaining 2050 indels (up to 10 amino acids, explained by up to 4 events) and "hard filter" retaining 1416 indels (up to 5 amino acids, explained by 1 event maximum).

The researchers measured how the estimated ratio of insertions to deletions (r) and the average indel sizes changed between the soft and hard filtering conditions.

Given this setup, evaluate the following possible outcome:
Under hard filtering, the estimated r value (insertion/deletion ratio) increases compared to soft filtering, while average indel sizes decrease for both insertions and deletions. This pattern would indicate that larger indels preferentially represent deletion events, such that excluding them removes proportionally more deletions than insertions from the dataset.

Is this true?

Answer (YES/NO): YES